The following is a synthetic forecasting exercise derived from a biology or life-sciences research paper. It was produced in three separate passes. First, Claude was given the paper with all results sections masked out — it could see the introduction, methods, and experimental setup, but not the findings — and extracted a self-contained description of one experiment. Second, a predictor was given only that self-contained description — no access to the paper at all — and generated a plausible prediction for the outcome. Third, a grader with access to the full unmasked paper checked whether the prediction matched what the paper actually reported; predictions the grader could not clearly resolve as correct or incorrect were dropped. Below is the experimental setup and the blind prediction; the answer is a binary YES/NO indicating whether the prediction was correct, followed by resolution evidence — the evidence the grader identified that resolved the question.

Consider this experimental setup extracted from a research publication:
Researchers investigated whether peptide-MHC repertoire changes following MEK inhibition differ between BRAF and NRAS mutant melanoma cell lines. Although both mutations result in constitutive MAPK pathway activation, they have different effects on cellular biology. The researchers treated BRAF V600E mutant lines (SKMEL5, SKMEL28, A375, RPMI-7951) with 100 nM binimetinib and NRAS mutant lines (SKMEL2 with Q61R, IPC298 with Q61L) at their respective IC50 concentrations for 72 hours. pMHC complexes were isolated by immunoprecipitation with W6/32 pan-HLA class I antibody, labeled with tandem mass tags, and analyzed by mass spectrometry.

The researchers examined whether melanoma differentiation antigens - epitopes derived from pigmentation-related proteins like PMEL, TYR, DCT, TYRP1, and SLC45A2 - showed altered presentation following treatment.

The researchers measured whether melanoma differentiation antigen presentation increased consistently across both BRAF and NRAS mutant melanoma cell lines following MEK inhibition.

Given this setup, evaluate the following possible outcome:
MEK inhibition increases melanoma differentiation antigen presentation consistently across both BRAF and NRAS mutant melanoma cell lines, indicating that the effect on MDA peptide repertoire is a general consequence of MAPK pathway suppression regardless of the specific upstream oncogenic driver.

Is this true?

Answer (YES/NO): YES